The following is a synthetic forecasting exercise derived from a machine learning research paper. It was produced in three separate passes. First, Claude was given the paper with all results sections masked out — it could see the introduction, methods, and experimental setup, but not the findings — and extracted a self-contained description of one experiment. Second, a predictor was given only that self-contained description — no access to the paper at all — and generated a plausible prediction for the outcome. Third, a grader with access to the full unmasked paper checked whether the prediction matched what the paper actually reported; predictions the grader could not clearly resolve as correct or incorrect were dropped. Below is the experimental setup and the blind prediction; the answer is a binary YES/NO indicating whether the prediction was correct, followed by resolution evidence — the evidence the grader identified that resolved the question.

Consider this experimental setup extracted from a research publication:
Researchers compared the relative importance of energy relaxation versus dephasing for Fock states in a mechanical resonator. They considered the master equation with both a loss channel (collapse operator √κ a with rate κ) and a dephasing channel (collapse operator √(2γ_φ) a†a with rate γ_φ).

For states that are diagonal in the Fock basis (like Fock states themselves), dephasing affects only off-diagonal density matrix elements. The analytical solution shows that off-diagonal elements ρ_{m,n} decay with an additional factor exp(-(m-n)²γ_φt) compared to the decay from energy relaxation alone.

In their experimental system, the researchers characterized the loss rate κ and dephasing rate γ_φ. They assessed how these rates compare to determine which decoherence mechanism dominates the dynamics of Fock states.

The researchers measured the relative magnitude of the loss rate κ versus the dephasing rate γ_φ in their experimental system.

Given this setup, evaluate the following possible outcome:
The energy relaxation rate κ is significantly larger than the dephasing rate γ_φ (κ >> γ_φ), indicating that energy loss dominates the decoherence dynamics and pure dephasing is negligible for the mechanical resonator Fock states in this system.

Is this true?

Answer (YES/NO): YES